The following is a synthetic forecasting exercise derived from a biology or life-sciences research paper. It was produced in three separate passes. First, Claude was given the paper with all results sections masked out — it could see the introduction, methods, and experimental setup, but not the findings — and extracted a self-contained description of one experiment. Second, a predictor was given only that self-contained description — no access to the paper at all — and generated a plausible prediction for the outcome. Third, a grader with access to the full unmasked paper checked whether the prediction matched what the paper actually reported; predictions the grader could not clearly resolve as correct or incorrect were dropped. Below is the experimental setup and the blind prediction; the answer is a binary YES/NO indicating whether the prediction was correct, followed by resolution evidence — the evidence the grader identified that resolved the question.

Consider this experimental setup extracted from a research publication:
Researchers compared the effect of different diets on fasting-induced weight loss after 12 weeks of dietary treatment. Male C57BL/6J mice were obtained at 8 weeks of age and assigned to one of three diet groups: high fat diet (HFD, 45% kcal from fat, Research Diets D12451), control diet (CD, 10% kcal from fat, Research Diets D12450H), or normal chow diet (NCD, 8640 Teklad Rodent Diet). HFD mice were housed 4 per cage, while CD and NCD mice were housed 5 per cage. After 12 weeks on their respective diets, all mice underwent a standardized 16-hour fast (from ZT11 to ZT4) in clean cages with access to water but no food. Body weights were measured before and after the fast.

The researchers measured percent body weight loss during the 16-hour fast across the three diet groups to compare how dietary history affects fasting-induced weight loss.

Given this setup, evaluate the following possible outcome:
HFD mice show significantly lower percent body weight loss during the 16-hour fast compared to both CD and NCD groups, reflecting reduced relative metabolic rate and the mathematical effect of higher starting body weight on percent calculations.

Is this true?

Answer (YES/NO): YES